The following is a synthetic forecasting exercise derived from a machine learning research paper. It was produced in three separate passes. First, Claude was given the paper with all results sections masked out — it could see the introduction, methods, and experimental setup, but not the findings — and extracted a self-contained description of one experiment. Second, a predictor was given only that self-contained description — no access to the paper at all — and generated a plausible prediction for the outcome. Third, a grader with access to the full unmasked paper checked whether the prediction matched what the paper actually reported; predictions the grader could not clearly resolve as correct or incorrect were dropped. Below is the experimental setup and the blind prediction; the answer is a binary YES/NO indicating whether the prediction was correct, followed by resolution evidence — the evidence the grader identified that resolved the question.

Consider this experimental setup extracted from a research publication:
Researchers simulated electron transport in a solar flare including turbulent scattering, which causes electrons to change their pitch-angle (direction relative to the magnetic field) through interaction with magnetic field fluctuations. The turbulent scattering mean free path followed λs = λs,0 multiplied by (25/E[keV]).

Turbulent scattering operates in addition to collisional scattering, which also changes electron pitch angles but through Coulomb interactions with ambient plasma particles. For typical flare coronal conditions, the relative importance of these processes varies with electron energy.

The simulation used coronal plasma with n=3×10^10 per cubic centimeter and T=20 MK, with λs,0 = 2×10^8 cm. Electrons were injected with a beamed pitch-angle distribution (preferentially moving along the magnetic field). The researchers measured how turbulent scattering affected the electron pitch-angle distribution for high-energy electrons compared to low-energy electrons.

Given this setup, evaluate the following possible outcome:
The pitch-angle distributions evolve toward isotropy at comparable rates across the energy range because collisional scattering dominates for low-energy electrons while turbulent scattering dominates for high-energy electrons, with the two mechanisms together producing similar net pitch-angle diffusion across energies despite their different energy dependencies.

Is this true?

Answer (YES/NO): NO